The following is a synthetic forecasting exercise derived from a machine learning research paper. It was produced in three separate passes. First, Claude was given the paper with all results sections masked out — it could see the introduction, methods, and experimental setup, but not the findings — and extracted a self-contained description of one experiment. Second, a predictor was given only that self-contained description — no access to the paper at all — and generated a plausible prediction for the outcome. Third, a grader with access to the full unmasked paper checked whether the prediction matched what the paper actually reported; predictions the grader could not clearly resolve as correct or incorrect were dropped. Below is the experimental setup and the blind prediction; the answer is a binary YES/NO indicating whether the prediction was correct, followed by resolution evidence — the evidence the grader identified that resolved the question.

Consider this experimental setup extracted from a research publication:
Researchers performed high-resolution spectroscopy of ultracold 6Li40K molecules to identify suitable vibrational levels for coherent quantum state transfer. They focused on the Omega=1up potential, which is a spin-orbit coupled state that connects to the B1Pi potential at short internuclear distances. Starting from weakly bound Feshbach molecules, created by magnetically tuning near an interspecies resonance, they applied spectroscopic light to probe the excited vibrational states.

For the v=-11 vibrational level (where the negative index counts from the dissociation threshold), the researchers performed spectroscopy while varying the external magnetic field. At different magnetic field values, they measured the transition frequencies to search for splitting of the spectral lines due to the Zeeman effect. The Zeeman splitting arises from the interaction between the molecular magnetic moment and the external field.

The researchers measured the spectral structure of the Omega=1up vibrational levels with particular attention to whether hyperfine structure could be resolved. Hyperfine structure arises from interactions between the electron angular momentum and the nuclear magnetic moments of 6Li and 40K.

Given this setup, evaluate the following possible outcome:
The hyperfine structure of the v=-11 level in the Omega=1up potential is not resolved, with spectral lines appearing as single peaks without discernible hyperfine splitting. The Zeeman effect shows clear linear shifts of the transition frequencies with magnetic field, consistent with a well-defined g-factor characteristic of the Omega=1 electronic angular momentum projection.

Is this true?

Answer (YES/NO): YES